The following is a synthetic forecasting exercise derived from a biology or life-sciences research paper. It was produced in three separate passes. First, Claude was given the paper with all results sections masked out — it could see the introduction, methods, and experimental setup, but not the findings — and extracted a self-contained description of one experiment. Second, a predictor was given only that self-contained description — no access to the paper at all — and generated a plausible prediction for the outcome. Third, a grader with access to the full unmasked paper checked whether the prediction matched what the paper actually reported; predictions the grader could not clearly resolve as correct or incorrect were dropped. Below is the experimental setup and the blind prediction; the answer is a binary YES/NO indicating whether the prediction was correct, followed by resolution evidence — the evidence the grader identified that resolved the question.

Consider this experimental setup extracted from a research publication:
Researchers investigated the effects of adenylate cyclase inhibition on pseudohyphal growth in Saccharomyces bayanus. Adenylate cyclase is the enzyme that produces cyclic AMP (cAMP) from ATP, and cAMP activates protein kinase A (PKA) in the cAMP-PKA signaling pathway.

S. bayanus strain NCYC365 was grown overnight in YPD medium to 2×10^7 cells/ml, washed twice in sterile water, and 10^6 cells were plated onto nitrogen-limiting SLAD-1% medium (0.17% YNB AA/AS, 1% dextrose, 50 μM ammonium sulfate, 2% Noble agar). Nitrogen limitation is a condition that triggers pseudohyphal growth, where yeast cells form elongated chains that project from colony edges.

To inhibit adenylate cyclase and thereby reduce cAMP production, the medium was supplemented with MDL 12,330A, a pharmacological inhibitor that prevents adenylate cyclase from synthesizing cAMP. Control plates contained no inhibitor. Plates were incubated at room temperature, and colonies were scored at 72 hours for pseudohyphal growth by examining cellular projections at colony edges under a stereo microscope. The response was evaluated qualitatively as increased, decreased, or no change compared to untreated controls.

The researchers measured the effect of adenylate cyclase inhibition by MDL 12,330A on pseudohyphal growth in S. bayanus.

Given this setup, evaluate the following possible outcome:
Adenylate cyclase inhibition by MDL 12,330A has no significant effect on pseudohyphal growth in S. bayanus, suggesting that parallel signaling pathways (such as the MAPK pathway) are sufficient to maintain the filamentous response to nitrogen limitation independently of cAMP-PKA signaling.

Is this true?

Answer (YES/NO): NO